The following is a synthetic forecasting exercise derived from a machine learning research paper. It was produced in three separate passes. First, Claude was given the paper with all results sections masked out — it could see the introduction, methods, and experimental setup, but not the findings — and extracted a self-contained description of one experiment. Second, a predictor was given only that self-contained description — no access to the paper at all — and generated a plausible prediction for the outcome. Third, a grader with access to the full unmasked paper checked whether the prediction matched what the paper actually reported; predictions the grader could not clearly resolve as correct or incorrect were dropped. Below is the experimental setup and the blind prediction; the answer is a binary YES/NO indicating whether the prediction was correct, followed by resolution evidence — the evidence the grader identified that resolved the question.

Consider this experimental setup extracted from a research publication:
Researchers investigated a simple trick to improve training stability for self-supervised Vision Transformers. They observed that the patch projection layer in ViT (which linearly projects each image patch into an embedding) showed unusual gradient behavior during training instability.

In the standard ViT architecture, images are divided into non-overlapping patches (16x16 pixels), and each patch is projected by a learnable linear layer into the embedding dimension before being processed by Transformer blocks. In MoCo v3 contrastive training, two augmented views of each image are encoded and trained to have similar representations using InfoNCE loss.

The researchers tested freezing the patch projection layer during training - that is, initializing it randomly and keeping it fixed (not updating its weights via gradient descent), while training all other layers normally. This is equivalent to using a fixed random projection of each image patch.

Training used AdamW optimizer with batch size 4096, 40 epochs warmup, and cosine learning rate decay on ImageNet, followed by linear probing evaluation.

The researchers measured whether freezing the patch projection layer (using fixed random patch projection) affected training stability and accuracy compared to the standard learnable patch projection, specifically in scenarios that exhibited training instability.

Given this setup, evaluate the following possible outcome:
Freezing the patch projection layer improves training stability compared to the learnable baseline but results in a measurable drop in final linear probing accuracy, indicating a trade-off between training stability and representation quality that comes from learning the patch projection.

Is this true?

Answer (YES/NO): NO